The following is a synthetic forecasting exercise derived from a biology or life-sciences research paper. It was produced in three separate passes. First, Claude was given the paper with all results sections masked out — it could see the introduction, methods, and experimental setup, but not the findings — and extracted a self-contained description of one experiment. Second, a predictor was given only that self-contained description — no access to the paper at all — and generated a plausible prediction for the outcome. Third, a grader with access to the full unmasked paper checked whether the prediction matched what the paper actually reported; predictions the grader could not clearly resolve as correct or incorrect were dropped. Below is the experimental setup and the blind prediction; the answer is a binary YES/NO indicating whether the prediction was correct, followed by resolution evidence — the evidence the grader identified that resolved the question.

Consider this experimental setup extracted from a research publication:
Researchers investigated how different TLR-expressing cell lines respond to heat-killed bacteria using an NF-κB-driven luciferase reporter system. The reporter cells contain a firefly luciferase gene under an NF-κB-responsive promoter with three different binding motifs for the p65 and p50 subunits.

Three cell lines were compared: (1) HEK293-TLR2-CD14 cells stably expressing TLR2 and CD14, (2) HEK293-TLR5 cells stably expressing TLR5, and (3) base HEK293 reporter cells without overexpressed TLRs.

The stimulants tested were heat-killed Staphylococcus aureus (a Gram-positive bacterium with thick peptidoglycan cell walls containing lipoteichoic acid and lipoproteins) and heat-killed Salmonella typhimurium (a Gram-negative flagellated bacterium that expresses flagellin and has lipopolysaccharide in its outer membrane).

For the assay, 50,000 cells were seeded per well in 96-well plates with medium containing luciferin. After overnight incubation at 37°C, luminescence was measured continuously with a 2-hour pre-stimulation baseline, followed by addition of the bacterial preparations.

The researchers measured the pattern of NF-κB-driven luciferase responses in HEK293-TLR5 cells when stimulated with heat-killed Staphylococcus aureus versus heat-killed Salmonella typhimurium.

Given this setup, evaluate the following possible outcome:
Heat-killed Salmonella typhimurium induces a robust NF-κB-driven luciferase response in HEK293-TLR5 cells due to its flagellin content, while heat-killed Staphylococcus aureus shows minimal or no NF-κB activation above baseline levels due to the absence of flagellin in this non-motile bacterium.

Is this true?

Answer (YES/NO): YES